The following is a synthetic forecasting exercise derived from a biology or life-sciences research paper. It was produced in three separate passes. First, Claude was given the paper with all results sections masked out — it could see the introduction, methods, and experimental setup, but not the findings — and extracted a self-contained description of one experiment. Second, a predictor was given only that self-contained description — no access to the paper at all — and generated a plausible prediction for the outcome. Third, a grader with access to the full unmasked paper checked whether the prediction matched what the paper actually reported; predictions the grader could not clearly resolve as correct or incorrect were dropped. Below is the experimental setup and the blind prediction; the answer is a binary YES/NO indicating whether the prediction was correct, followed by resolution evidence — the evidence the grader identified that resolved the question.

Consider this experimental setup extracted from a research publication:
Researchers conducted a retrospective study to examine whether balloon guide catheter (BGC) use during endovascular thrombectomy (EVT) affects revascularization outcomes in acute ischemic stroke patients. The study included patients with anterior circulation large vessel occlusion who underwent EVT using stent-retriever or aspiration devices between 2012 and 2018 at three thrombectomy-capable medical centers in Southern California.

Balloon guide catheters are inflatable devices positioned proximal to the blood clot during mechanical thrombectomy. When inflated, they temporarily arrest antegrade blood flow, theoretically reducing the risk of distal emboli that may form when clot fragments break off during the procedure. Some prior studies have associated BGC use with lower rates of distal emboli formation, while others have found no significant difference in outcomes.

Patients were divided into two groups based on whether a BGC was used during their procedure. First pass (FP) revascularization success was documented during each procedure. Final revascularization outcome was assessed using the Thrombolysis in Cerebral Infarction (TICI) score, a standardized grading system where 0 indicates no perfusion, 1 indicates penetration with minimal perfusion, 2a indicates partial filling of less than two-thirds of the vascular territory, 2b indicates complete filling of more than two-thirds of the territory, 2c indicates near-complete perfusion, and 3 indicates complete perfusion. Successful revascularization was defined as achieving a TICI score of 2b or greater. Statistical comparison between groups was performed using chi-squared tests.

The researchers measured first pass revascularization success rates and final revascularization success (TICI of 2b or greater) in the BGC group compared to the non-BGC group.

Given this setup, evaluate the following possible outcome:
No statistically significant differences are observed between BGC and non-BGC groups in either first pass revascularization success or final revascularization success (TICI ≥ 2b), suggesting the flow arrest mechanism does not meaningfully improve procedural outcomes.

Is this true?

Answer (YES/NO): YES